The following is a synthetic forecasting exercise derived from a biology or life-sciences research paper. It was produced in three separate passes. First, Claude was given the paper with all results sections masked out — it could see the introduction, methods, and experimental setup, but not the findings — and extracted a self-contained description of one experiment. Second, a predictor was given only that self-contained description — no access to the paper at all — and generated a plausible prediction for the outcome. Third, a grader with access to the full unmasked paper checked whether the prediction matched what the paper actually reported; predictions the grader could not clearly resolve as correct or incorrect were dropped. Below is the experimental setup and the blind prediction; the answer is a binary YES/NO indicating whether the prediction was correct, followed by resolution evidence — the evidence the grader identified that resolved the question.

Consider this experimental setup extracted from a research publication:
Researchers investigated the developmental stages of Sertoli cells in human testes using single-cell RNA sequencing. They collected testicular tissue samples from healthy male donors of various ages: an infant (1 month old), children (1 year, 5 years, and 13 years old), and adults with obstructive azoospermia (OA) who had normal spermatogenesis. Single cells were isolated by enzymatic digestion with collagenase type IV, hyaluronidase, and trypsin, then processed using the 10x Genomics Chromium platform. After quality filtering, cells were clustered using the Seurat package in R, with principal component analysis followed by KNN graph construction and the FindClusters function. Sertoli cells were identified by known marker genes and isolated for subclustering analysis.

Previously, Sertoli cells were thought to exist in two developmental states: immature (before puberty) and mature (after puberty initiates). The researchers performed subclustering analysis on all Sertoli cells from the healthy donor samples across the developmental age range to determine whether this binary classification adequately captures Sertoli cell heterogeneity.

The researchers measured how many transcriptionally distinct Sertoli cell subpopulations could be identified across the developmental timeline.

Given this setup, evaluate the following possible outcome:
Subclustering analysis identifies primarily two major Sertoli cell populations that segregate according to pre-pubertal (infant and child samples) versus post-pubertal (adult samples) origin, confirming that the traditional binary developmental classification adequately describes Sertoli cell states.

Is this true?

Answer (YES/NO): NO